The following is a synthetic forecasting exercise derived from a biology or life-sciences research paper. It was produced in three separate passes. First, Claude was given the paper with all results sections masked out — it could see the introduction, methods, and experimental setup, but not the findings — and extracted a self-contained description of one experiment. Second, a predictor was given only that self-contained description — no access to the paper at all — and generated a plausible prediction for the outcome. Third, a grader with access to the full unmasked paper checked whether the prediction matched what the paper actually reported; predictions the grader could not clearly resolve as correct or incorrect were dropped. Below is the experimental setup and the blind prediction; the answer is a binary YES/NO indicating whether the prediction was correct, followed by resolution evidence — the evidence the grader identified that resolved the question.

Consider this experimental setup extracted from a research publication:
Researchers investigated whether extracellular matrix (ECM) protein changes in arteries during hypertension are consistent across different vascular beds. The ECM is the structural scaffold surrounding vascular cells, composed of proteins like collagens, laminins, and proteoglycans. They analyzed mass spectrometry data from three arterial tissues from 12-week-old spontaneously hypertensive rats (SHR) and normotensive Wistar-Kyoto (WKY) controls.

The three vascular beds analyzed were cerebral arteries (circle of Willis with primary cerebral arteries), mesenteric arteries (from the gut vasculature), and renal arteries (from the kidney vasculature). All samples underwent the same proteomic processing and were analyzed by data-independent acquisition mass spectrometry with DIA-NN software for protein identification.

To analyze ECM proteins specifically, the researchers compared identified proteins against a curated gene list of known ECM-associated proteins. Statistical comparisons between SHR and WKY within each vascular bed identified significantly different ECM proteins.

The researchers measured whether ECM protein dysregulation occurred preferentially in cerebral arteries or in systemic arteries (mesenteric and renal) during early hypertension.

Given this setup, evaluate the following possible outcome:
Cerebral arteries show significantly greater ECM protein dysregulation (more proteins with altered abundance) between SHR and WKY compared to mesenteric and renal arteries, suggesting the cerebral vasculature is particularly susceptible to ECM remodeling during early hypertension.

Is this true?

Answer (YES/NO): NO